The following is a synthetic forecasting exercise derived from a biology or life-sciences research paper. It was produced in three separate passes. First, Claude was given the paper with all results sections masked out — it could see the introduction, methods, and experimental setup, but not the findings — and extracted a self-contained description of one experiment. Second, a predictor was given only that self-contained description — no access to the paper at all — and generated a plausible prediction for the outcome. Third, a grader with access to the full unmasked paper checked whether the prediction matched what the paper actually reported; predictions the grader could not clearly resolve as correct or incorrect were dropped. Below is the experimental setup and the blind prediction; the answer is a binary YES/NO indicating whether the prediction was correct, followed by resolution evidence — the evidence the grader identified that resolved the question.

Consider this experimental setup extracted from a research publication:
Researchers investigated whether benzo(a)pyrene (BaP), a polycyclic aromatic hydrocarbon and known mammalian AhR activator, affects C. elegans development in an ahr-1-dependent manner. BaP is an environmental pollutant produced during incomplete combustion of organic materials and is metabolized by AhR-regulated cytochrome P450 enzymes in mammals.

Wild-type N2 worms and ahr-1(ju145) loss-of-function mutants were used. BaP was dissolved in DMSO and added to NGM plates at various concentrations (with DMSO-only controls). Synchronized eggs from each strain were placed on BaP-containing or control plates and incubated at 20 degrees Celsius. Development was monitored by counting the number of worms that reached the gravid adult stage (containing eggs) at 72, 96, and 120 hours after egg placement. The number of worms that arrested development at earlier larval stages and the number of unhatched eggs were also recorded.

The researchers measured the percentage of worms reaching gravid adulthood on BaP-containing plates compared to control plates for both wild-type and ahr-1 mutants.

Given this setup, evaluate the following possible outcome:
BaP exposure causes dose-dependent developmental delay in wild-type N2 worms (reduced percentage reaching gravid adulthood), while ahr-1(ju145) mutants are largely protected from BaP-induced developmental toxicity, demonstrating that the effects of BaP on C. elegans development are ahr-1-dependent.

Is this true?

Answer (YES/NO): NO